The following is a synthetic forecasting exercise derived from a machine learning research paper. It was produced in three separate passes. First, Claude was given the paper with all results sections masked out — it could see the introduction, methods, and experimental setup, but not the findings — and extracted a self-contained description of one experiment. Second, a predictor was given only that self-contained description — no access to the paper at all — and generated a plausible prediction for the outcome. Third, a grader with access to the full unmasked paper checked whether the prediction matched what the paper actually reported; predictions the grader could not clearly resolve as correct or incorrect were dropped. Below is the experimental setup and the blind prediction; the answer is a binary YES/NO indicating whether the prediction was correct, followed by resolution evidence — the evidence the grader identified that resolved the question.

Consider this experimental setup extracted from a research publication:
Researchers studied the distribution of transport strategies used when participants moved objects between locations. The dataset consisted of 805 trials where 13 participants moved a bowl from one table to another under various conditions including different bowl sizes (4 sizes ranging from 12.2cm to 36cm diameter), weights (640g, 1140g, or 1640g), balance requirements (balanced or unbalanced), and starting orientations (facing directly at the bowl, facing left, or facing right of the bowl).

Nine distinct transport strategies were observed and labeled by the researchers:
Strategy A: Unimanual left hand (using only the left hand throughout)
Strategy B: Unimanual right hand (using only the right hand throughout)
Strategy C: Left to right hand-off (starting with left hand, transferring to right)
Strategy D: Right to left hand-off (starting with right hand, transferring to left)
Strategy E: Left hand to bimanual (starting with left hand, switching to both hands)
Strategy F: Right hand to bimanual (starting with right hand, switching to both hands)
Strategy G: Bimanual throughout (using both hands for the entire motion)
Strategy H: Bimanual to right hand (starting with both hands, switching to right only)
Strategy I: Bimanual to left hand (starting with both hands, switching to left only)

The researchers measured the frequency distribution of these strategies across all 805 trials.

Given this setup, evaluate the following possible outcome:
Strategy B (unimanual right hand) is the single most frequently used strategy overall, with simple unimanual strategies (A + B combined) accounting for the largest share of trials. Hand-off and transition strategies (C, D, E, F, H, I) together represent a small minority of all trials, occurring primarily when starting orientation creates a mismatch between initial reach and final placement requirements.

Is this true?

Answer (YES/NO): NO